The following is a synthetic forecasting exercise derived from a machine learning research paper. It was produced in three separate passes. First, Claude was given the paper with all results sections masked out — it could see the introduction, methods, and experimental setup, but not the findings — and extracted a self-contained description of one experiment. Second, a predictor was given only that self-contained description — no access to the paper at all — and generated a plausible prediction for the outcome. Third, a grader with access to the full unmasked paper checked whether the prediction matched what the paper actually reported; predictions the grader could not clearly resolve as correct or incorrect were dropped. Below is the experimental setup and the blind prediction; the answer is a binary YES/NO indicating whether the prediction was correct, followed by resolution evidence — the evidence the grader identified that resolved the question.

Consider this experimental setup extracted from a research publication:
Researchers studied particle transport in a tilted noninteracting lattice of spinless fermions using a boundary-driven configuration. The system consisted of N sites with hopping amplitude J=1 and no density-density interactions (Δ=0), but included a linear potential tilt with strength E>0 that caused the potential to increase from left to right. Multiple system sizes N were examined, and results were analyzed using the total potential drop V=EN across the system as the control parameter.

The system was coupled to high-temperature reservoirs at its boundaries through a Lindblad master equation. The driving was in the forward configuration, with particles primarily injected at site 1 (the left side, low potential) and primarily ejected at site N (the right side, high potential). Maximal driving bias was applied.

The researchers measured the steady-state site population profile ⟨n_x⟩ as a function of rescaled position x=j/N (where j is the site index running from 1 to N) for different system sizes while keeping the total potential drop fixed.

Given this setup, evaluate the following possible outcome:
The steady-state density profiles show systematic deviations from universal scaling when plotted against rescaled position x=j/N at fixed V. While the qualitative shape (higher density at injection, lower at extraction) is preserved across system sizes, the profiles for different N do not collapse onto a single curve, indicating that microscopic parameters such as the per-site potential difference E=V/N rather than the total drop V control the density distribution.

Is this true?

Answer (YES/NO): NO